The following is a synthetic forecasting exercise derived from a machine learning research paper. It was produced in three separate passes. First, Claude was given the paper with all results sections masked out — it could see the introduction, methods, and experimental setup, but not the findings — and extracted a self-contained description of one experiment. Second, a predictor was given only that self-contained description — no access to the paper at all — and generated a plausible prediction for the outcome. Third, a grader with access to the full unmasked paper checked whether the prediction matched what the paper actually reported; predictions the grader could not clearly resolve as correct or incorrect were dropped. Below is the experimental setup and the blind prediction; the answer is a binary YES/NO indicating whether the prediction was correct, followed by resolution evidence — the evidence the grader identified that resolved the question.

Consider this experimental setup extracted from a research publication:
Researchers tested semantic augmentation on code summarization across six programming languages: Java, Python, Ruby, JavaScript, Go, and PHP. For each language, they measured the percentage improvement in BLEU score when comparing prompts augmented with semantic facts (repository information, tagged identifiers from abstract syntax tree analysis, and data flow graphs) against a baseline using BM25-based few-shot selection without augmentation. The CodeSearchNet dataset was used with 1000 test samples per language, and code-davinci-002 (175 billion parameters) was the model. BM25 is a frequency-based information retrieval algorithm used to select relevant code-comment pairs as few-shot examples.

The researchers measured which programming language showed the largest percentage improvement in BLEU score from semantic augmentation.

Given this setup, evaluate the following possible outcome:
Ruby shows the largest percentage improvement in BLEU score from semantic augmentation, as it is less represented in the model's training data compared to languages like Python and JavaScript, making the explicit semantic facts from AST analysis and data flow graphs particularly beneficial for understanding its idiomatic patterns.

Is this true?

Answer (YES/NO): NO